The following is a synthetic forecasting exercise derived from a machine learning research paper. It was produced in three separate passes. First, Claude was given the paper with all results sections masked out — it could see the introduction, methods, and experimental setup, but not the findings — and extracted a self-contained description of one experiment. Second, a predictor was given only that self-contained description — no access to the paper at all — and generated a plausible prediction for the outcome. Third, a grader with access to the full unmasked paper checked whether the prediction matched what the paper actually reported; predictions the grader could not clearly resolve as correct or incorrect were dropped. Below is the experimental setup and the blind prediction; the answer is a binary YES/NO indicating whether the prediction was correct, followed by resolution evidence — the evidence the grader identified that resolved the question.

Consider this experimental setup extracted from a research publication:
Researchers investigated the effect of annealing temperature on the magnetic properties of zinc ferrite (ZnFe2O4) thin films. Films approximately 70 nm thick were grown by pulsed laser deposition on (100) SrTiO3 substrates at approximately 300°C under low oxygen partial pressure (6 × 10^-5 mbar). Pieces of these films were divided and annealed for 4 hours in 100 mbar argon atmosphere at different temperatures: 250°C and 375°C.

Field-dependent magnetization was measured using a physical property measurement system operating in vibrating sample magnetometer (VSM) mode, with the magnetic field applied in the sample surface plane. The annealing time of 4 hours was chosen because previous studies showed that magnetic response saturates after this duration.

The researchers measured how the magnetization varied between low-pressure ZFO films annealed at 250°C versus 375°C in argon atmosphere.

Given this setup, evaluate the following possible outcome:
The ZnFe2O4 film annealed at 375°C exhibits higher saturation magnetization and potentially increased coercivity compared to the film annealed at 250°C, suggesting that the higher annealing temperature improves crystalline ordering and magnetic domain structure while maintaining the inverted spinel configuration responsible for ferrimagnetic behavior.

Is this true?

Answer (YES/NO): NO